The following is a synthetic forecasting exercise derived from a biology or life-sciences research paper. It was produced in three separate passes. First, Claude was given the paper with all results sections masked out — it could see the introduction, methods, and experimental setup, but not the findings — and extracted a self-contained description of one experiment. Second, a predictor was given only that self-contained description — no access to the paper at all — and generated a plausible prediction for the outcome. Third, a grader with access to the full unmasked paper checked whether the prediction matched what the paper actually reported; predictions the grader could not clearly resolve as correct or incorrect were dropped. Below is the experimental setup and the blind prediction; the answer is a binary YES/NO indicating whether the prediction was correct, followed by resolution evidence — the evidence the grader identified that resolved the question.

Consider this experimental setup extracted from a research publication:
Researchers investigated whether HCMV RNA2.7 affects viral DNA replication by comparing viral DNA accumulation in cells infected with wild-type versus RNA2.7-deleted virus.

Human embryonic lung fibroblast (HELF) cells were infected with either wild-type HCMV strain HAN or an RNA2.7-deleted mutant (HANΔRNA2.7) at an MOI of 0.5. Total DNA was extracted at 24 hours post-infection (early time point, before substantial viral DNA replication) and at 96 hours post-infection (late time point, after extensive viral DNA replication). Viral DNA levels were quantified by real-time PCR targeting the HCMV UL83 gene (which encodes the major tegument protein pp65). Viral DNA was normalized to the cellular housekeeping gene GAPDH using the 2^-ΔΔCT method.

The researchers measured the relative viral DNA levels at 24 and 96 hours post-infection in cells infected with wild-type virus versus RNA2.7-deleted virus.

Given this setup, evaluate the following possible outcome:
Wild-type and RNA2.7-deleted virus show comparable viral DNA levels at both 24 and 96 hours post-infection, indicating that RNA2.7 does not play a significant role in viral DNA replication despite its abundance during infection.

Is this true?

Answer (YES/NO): NO